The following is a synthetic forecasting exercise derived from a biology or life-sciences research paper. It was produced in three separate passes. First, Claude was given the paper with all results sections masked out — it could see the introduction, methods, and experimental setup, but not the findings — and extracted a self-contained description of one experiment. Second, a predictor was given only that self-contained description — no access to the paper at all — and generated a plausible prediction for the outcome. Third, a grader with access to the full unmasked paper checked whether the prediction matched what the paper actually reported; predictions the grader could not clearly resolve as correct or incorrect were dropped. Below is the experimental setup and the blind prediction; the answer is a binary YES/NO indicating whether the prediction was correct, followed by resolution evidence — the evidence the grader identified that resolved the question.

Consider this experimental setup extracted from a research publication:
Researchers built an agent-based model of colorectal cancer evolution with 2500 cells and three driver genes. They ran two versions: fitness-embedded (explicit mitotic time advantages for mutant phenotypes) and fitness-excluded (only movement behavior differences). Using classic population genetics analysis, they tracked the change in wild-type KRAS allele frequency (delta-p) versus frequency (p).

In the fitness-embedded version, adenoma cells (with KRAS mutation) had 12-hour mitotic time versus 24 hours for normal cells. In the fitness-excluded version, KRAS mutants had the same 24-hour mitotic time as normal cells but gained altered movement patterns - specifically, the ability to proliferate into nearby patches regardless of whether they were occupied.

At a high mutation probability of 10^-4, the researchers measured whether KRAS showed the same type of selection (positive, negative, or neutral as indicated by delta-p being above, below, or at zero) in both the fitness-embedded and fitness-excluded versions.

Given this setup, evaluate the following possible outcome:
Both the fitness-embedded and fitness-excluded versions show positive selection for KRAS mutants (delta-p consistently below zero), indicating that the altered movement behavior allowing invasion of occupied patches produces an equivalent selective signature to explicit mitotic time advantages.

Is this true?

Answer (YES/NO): NO